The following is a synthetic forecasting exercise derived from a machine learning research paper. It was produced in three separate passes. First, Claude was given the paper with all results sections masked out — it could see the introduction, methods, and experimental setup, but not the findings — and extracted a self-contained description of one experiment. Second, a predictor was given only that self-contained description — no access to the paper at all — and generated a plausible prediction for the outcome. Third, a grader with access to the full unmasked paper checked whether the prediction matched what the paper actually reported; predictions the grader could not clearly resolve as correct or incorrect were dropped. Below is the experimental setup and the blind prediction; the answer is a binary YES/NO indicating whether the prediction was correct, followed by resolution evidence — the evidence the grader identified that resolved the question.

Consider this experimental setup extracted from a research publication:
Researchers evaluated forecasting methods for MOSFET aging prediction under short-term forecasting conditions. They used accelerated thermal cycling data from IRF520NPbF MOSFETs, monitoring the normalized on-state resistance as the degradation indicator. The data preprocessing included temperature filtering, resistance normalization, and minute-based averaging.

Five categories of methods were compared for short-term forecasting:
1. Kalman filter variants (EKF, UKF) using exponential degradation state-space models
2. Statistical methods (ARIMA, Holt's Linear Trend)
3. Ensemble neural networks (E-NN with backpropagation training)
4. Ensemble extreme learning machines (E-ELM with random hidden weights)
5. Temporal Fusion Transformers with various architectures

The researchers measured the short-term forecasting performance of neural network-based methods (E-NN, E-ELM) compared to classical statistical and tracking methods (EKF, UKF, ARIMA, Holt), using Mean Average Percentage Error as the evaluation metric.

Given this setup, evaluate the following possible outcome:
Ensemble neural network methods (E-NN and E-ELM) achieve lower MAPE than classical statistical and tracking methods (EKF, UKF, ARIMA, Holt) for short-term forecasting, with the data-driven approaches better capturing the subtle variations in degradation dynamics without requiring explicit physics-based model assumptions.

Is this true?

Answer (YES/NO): NO